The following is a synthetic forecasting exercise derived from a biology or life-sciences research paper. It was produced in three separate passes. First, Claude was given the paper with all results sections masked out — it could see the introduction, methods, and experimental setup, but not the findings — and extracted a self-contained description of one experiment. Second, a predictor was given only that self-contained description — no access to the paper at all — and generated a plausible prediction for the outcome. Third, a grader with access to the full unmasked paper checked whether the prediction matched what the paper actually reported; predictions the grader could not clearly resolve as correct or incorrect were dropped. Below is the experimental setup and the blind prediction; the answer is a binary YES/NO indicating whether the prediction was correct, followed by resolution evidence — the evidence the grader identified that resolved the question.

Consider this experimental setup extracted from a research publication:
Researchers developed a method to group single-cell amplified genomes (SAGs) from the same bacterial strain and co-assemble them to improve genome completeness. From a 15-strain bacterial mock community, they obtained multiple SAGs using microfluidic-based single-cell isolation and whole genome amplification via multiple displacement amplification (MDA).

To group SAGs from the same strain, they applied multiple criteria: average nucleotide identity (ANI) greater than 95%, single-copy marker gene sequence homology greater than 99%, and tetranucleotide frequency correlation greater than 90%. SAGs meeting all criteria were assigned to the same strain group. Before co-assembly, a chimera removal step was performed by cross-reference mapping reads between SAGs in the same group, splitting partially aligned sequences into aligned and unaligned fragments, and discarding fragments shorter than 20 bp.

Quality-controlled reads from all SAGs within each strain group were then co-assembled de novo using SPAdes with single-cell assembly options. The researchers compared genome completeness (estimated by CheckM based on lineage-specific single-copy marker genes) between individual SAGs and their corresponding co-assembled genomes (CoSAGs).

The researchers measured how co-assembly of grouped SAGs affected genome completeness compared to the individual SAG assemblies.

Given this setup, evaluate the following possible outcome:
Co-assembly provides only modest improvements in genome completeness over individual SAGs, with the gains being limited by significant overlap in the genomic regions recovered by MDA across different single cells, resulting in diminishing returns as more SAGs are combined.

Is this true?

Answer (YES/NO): NO